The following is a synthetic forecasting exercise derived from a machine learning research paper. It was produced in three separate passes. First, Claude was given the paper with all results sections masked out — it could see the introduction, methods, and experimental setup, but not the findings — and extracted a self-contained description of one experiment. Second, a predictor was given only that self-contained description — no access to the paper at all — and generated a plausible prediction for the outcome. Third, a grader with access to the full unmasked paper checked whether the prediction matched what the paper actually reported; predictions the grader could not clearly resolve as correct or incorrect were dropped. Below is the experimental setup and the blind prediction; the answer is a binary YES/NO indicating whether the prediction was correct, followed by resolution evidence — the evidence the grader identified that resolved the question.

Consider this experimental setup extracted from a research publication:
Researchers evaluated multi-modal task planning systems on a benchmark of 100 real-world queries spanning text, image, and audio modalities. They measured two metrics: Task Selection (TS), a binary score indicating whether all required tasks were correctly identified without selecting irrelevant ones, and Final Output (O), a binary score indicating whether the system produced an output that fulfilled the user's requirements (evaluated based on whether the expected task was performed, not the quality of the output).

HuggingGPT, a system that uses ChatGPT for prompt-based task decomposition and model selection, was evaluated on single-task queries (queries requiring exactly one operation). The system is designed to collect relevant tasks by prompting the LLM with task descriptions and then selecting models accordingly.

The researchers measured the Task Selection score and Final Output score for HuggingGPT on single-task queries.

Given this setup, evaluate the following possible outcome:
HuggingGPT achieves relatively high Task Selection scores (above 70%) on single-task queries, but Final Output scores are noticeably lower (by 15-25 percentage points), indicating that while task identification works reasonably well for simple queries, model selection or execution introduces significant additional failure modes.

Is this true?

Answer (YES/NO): NO